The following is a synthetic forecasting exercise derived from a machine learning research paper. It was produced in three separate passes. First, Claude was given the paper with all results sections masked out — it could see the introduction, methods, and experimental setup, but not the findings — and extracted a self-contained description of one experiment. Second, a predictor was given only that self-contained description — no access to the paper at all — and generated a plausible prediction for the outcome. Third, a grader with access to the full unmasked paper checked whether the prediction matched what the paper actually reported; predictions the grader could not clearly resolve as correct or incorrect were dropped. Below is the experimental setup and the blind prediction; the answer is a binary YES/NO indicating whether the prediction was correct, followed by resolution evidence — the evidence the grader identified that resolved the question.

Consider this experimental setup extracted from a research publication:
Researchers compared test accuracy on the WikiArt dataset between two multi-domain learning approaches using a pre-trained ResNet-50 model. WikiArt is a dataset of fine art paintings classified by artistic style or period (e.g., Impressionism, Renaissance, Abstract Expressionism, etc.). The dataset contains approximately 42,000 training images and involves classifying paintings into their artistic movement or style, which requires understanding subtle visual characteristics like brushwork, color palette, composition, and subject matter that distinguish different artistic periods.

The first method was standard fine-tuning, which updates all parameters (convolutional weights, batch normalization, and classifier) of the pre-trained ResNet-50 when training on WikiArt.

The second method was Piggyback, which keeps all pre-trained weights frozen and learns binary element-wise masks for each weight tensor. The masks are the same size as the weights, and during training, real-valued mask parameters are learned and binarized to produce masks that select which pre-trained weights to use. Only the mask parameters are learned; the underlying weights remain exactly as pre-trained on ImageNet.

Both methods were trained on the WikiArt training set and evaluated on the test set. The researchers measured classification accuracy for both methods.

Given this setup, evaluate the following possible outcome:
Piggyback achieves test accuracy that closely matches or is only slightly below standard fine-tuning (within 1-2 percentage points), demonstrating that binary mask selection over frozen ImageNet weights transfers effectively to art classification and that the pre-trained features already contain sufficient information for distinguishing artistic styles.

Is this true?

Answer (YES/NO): NO